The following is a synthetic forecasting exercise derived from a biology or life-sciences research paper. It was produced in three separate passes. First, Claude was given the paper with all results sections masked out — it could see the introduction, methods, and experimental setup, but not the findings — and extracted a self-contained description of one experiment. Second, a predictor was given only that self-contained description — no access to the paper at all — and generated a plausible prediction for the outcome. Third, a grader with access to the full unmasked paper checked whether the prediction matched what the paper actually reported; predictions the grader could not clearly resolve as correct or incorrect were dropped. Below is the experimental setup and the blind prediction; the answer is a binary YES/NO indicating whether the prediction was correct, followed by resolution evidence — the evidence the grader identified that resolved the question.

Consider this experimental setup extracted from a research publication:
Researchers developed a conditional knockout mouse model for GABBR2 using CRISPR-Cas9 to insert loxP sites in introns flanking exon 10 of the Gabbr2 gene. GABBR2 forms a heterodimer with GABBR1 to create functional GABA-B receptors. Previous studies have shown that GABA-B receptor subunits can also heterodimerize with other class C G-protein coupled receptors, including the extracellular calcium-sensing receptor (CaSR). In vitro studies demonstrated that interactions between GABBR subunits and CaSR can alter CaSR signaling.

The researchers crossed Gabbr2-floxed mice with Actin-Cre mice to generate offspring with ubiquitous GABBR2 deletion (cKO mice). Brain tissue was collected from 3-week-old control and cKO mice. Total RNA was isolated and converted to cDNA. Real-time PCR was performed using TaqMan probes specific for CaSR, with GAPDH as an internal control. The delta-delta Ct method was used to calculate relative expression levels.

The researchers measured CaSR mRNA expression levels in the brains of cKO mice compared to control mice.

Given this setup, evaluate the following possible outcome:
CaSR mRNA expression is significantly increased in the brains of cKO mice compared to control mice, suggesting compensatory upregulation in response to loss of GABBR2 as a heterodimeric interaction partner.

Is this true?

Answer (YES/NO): NO